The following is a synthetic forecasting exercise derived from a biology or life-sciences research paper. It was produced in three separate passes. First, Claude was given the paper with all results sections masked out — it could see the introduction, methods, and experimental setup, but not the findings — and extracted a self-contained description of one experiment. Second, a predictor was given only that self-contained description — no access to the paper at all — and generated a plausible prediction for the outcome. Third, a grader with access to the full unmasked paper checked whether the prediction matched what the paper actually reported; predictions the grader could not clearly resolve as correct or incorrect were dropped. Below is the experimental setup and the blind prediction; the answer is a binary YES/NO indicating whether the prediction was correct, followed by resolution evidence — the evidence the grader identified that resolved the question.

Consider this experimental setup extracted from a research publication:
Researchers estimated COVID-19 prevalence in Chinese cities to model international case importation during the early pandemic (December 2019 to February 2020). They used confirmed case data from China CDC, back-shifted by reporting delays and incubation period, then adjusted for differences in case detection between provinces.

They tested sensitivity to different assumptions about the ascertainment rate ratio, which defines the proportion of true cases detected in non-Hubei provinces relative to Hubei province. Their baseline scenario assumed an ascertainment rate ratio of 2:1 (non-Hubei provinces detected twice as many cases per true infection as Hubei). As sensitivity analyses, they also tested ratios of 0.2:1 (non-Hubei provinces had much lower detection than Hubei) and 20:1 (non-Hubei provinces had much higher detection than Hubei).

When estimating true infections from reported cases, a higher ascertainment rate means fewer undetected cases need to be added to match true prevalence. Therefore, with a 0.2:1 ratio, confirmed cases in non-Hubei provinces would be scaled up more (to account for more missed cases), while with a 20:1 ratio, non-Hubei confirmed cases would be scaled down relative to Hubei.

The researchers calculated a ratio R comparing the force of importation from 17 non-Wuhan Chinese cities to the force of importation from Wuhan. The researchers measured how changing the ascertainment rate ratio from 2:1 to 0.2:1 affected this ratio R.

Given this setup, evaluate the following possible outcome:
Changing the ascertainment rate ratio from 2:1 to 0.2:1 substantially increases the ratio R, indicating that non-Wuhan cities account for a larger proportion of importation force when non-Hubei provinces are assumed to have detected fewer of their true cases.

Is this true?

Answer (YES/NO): YES